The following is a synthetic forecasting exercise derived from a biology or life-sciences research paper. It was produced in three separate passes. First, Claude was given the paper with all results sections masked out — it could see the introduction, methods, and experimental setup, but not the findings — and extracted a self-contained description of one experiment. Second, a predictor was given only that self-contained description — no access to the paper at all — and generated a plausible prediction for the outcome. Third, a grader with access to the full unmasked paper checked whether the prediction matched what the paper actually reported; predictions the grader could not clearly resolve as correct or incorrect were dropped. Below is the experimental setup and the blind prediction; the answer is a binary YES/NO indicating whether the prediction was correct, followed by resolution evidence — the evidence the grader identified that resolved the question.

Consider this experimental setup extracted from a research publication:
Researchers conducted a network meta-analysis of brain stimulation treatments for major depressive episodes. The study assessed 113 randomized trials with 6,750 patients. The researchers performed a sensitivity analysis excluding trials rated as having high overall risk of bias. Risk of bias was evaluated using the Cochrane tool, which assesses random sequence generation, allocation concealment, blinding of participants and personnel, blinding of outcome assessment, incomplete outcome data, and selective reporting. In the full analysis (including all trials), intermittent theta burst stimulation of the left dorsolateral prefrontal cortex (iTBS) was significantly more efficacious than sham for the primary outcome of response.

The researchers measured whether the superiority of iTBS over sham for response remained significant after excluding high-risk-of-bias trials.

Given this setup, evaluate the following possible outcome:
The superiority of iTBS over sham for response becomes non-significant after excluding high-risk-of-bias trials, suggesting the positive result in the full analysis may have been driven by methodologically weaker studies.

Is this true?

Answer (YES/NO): YES